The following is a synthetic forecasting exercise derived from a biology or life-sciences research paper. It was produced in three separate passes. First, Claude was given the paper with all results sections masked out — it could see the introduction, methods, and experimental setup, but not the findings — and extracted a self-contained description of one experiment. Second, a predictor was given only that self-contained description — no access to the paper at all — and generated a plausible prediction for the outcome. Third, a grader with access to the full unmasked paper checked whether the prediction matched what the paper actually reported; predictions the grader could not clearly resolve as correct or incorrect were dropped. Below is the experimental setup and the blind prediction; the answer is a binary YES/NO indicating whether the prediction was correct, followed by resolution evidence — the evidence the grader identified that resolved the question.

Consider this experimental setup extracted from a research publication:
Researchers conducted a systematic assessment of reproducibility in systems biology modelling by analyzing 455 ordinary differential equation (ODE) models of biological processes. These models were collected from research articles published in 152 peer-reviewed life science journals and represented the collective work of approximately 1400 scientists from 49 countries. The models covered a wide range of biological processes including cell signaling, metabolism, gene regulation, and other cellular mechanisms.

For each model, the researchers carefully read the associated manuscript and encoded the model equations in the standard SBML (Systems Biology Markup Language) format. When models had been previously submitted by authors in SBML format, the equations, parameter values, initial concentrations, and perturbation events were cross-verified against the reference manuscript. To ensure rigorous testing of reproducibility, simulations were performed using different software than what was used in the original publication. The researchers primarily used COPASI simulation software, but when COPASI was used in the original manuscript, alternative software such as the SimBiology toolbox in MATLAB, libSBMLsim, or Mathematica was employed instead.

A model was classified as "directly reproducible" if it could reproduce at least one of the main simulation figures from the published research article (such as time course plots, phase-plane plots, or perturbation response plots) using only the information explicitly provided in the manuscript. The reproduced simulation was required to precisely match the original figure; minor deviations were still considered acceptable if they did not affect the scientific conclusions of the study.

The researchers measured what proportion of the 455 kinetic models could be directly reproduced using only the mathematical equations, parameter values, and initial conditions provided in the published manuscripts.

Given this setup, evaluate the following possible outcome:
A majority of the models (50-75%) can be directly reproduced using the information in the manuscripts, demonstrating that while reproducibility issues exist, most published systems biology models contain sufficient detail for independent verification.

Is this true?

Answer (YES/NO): YES